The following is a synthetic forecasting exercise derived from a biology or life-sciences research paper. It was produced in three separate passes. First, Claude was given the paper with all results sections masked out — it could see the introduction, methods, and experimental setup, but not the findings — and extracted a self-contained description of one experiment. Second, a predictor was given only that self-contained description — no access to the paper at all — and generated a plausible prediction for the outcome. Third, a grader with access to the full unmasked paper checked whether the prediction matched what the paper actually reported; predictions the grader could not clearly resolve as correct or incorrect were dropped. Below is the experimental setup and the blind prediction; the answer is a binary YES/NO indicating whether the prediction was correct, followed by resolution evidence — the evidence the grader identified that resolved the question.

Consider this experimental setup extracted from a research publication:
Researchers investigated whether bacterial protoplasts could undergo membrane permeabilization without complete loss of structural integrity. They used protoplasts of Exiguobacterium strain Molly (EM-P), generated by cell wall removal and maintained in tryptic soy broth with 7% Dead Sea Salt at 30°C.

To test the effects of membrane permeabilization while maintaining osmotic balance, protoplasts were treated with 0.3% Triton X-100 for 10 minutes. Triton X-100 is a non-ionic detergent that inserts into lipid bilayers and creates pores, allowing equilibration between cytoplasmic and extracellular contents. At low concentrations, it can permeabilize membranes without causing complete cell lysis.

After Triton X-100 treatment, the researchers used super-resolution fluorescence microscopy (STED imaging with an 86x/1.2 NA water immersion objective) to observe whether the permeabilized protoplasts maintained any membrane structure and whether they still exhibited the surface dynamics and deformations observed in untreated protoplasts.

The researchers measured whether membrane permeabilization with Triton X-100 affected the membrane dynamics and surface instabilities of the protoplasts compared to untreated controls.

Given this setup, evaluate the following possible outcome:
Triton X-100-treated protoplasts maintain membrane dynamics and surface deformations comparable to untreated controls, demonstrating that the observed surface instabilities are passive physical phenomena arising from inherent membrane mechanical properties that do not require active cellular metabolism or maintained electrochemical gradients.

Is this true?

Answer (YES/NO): NO